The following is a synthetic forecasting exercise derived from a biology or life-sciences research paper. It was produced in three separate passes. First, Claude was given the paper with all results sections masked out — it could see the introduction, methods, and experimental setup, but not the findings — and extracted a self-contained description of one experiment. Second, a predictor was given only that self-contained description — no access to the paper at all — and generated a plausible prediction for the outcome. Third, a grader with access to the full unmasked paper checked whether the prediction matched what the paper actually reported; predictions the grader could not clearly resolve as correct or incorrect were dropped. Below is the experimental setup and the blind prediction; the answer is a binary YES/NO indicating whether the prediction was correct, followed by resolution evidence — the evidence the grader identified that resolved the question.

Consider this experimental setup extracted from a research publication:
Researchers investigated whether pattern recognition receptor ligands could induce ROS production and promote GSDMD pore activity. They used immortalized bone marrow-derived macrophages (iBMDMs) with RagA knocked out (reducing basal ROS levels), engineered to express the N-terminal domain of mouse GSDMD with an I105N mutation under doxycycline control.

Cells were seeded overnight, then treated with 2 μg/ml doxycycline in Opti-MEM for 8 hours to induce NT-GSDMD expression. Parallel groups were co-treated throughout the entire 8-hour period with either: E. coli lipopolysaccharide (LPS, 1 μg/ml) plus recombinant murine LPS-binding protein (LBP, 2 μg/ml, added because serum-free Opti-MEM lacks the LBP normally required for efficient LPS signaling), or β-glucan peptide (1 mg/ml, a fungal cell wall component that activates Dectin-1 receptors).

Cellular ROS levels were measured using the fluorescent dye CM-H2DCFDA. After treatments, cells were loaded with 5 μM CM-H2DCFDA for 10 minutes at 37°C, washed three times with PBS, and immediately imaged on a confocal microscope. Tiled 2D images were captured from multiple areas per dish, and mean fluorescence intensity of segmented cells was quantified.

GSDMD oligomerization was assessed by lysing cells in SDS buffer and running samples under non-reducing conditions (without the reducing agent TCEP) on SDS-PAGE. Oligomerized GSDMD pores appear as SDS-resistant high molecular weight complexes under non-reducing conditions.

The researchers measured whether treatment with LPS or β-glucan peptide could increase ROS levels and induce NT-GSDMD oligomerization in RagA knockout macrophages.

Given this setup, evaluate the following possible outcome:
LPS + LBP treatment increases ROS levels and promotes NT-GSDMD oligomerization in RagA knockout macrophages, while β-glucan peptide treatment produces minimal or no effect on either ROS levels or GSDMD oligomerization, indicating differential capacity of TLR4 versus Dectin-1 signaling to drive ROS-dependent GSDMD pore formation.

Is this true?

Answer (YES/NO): NO